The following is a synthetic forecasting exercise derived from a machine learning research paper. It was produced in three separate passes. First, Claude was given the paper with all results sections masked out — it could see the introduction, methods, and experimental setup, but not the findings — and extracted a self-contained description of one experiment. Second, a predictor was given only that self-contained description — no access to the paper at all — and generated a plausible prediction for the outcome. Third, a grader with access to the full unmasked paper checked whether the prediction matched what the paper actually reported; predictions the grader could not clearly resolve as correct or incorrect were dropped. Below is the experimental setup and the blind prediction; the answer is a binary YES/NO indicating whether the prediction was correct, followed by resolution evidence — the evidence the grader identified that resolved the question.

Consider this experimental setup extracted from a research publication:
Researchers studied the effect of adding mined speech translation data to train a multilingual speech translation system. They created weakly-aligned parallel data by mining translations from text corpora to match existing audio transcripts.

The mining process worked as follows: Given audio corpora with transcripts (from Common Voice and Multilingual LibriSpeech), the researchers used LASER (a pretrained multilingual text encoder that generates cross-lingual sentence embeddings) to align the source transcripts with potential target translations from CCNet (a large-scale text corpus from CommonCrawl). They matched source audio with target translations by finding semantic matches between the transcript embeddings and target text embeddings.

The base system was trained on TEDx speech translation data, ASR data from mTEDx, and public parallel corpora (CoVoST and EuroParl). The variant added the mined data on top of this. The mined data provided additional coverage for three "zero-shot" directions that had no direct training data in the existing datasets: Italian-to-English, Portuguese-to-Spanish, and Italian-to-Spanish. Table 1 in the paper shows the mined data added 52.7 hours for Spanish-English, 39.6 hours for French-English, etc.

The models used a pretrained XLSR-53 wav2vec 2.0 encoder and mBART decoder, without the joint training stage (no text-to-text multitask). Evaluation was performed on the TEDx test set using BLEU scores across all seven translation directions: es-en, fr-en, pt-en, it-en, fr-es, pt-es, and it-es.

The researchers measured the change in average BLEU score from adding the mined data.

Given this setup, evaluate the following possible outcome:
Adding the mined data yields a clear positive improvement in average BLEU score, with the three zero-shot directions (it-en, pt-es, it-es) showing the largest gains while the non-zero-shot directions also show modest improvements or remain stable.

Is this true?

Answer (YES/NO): NO